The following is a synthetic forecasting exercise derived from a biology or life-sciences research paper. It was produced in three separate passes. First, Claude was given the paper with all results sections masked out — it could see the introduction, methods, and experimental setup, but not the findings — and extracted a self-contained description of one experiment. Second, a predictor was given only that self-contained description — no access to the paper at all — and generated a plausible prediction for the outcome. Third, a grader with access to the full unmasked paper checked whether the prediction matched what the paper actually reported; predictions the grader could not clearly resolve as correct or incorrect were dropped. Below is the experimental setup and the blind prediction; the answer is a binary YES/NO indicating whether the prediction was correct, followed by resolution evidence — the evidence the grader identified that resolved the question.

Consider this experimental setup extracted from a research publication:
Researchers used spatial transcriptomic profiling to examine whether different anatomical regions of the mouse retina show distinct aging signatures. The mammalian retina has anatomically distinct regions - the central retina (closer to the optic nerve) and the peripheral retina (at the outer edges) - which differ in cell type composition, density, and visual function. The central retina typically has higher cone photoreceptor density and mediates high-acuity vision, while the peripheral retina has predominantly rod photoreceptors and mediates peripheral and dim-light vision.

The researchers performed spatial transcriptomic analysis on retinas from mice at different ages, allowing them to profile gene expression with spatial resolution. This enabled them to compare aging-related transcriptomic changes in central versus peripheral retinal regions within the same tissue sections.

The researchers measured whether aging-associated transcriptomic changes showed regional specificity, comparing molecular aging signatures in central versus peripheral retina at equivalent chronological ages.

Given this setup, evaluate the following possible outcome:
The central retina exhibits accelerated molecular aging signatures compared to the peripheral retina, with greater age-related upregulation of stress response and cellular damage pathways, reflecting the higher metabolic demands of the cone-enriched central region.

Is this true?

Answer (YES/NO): NO